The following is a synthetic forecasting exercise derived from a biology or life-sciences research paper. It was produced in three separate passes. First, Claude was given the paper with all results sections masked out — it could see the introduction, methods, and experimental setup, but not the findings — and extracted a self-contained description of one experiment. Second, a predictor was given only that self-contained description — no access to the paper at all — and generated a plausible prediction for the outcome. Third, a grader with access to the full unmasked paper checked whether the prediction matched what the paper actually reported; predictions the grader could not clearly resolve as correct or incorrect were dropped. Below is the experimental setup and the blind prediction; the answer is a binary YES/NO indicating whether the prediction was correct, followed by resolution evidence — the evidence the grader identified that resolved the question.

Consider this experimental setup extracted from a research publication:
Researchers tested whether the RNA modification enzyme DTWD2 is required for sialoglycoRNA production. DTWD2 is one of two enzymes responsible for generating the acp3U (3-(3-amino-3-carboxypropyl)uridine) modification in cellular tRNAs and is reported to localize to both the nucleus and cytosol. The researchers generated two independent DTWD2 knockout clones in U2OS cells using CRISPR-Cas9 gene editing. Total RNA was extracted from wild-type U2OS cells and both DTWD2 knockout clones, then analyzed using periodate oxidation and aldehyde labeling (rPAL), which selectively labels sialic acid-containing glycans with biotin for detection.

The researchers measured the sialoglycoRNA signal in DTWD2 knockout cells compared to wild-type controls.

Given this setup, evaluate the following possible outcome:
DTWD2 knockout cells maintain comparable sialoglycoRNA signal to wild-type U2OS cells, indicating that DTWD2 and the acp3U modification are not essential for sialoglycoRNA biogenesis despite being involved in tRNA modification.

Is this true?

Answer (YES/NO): NO